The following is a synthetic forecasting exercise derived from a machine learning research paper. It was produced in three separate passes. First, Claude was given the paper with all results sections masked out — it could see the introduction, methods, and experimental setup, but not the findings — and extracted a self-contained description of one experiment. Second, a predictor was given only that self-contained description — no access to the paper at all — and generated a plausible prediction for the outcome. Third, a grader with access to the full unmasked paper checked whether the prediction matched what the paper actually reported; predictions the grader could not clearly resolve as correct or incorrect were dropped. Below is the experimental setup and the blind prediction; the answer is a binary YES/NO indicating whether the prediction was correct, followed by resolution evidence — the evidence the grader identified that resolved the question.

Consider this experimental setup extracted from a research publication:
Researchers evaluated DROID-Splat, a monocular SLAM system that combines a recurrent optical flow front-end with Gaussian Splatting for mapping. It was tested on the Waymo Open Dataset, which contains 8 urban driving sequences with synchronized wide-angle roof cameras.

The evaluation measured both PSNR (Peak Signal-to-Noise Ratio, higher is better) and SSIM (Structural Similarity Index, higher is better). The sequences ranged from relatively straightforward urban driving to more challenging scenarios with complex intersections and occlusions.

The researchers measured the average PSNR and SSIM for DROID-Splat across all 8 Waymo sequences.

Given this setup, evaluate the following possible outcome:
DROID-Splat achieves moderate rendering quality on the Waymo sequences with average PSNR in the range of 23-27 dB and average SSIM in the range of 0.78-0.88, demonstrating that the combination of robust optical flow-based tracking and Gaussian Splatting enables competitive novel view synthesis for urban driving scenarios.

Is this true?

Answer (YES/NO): YES